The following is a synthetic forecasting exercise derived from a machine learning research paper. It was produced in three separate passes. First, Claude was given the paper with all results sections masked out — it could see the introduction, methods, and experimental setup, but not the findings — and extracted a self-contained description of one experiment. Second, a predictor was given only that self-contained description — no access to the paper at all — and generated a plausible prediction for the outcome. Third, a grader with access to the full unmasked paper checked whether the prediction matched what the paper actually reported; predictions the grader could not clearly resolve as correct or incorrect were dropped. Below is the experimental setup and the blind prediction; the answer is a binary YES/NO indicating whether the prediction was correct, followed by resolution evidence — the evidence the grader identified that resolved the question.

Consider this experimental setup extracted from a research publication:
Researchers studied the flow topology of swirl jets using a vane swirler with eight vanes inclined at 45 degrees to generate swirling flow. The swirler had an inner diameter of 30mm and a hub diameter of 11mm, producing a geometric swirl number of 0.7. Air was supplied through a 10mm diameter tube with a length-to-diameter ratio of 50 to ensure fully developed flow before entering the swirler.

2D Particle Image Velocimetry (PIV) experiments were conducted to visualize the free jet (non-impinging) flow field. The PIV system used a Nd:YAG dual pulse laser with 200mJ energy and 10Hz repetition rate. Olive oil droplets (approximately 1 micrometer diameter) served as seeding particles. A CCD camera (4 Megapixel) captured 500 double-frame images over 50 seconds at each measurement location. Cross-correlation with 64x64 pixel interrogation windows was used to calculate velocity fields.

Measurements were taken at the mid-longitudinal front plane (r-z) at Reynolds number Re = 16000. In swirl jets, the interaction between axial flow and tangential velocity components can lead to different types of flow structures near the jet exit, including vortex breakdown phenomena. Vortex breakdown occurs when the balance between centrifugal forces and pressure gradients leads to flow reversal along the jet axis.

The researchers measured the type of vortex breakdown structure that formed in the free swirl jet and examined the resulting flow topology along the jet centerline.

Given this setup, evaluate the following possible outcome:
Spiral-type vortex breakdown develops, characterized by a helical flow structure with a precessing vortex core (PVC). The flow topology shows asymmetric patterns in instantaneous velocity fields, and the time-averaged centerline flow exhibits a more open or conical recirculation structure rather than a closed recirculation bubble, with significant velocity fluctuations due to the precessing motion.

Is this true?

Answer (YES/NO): NO